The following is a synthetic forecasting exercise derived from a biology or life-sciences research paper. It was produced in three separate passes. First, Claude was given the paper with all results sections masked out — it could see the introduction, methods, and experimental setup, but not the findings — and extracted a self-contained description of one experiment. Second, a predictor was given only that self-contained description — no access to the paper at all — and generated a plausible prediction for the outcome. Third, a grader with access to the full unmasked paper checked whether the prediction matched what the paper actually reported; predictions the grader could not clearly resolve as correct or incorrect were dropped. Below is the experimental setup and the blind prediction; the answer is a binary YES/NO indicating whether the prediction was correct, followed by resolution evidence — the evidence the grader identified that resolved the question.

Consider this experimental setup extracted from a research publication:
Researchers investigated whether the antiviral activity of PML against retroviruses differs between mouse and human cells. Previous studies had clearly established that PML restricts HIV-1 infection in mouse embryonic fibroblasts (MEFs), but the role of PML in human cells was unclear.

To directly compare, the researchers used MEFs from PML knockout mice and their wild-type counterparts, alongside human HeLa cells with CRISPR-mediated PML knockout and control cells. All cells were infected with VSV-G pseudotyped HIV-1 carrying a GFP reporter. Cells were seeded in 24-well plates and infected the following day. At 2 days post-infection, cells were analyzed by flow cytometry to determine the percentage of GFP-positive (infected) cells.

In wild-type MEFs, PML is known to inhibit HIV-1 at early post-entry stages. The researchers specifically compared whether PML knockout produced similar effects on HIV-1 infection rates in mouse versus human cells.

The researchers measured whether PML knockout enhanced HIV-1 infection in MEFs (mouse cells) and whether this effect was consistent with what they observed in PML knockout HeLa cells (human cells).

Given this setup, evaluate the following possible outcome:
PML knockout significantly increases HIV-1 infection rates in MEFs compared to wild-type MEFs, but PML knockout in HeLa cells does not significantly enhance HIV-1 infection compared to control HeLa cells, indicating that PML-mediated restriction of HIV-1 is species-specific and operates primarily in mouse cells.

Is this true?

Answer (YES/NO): YES